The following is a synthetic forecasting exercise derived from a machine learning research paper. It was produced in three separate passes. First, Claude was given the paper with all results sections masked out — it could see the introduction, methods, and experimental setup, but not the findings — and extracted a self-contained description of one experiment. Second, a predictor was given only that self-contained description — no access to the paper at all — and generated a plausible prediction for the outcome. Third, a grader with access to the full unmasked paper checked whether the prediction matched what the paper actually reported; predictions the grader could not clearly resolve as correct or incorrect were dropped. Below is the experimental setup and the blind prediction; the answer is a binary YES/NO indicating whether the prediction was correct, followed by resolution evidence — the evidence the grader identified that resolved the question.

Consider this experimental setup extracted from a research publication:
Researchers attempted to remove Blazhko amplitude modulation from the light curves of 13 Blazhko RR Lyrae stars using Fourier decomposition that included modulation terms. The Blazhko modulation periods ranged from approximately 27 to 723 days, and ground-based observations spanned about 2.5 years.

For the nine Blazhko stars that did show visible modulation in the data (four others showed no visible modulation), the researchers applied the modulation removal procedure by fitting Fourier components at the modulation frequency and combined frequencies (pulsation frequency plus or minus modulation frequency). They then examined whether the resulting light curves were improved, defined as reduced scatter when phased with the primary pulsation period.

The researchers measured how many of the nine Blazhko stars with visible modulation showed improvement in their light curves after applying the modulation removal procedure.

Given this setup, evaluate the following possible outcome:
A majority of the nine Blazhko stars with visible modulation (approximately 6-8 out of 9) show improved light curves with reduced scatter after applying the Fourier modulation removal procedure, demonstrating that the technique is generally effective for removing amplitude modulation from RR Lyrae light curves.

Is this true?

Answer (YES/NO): YES